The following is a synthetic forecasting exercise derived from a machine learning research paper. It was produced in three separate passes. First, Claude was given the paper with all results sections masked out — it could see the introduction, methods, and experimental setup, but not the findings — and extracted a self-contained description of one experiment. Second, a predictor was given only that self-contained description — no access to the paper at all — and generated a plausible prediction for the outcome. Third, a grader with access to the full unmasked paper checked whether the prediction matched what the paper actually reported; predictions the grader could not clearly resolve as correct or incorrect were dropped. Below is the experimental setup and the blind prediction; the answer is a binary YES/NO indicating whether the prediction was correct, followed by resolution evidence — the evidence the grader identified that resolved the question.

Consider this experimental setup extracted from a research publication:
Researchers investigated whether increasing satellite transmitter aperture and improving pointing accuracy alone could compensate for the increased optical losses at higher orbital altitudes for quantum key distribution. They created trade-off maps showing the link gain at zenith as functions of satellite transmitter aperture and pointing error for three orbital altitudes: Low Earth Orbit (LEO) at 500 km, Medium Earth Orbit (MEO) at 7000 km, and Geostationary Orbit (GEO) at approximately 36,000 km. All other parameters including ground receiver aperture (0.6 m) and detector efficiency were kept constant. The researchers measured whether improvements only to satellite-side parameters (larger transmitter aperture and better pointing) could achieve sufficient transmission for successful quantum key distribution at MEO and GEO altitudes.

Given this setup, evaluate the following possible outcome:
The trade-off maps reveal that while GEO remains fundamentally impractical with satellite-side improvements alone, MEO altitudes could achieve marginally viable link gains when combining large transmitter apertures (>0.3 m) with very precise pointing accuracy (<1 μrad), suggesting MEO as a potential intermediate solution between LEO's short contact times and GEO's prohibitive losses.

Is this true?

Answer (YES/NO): NO